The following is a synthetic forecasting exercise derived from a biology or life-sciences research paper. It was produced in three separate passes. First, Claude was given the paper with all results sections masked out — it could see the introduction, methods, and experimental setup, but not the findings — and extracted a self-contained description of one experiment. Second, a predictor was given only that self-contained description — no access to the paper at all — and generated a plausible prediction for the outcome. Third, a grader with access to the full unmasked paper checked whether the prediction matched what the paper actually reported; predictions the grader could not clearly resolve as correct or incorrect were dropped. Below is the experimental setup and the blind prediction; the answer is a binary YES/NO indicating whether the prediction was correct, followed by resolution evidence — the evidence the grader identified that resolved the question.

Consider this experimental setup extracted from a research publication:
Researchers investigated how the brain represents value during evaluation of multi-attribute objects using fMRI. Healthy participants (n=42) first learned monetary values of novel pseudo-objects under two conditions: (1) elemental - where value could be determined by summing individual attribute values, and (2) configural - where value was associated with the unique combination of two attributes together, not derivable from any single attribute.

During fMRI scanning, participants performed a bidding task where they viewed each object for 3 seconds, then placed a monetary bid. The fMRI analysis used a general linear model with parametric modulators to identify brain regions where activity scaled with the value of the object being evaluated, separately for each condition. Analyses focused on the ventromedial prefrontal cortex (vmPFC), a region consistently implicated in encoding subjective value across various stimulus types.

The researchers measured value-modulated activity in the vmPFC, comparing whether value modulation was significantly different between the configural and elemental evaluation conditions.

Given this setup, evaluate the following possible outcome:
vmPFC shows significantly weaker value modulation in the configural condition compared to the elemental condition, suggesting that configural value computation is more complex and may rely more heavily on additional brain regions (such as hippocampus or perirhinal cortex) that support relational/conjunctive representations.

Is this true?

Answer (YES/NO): NO